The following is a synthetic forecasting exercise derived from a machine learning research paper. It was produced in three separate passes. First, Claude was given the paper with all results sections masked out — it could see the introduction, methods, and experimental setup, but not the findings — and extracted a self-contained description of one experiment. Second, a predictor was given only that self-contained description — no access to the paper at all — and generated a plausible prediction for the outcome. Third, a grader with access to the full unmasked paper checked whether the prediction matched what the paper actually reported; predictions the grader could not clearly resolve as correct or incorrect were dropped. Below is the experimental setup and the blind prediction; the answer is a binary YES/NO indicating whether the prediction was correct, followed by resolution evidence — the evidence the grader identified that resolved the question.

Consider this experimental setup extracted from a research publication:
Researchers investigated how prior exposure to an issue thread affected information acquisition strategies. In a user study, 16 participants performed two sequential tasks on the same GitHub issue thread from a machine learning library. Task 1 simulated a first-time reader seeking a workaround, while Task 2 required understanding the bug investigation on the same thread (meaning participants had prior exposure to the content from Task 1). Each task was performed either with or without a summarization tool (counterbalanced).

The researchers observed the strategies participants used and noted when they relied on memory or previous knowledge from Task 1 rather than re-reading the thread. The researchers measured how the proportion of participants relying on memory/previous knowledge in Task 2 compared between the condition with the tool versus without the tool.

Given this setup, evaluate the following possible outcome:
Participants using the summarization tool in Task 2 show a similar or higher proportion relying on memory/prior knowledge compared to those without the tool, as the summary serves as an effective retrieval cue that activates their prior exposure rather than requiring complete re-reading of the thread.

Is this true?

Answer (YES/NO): NO